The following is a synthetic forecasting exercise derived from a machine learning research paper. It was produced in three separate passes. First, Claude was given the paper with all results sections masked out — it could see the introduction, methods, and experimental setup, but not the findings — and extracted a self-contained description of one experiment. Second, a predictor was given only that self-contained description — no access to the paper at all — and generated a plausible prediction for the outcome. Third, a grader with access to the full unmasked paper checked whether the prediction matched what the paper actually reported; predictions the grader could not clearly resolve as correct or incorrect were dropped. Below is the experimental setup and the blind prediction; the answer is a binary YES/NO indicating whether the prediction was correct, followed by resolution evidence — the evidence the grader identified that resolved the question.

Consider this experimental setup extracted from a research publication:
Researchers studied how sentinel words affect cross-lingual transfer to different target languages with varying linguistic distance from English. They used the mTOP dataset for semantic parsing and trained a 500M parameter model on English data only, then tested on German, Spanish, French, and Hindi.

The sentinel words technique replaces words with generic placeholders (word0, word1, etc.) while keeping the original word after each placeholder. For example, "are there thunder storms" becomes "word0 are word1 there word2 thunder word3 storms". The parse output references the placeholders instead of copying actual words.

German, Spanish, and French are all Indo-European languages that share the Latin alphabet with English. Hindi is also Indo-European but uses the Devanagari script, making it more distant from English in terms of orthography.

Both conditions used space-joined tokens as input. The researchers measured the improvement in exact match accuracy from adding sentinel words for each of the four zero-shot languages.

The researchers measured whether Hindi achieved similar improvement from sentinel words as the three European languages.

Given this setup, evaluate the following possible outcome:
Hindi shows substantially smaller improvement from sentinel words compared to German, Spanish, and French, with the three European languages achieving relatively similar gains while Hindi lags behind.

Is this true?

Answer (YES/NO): YES